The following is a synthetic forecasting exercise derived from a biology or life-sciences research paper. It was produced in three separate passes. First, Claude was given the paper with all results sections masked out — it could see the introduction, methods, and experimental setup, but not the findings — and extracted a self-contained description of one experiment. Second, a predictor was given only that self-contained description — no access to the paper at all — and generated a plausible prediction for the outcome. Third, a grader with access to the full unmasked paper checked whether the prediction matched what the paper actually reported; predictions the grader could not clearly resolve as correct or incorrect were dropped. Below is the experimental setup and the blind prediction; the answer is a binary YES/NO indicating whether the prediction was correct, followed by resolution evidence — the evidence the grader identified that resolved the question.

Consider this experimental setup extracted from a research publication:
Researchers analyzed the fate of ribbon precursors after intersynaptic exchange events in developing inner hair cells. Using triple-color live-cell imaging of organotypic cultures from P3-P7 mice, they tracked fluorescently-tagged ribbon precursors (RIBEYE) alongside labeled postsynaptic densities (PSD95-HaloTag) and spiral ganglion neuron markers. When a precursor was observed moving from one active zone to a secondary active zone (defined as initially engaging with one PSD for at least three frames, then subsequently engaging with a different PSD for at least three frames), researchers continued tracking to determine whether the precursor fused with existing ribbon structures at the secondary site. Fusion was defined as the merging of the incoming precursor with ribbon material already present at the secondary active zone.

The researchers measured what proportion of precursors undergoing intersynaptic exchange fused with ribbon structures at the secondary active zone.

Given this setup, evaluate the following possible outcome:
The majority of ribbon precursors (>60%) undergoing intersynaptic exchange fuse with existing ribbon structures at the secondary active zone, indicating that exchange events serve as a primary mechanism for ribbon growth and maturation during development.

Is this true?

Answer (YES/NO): NO